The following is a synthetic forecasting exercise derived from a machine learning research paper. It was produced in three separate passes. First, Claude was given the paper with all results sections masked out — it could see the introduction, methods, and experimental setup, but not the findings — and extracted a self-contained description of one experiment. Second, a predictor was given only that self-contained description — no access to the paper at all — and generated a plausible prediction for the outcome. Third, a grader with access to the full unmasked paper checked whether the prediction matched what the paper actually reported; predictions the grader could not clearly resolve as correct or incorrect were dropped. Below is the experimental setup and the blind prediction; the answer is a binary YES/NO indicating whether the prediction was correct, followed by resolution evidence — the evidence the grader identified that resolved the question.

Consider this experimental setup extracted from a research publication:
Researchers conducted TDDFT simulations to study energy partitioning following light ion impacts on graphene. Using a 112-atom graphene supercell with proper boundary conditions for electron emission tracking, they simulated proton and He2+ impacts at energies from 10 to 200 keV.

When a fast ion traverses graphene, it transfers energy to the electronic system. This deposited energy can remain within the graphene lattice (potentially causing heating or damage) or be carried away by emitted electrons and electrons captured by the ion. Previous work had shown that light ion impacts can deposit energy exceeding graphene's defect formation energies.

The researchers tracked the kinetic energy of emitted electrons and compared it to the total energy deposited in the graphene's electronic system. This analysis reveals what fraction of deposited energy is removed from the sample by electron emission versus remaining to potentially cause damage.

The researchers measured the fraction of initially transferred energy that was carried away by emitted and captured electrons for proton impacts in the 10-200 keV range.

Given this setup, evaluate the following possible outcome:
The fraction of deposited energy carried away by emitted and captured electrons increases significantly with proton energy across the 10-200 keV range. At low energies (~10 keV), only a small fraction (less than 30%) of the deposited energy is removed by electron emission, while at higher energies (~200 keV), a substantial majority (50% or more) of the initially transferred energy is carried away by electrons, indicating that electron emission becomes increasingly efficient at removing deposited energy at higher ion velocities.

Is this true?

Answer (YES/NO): NO